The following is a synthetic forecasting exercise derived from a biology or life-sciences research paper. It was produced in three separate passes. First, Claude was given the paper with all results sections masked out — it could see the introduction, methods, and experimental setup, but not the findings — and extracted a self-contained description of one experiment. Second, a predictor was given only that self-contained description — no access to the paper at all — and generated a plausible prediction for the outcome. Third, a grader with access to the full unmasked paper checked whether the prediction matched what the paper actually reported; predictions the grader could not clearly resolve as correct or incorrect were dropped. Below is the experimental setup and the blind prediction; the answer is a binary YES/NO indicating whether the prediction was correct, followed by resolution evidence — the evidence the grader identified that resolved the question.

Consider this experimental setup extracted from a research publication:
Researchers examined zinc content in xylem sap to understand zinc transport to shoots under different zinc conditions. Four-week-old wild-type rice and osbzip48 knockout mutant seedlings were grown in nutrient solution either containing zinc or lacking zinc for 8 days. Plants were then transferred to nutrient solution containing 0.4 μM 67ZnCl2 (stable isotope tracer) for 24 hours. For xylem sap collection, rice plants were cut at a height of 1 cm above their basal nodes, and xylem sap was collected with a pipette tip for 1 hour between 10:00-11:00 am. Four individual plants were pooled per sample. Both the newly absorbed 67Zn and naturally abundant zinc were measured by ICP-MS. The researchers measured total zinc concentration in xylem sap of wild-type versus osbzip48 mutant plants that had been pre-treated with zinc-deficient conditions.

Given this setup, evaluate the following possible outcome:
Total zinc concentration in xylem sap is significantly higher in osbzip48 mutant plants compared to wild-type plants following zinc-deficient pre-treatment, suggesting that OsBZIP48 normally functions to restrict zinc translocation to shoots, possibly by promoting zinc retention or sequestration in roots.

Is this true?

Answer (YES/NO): NO